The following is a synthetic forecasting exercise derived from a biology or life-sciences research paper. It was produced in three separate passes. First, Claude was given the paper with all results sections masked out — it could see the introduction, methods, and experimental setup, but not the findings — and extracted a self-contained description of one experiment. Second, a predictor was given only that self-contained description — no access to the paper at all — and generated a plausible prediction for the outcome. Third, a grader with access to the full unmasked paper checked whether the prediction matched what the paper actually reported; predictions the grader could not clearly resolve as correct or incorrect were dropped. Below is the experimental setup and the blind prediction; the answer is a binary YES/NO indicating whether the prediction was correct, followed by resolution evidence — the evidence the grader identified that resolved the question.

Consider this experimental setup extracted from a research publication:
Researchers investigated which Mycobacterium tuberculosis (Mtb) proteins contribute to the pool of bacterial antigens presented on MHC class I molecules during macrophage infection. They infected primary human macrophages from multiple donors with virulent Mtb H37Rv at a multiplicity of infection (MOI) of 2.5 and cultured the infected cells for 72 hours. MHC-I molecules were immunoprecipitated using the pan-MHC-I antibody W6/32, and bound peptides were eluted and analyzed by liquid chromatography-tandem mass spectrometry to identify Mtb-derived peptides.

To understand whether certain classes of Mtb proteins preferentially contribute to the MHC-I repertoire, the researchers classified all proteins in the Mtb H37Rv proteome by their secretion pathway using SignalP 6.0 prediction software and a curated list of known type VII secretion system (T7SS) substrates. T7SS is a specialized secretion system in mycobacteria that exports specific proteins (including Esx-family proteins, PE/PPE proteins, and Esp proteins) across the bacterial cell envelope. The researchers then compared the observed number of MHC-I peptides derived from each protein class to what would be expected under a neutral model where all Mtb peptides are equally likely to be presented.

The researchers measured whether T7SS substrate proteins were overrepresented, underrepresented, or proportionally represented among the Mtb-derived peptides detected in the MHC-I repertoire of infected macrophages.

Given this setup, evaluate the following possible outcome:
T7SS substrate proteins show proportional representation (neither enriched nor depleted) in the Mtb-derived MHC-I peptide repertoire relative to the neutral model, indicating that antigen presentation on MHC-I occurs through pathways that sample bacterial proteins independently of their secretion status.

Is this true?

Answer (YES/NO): NO